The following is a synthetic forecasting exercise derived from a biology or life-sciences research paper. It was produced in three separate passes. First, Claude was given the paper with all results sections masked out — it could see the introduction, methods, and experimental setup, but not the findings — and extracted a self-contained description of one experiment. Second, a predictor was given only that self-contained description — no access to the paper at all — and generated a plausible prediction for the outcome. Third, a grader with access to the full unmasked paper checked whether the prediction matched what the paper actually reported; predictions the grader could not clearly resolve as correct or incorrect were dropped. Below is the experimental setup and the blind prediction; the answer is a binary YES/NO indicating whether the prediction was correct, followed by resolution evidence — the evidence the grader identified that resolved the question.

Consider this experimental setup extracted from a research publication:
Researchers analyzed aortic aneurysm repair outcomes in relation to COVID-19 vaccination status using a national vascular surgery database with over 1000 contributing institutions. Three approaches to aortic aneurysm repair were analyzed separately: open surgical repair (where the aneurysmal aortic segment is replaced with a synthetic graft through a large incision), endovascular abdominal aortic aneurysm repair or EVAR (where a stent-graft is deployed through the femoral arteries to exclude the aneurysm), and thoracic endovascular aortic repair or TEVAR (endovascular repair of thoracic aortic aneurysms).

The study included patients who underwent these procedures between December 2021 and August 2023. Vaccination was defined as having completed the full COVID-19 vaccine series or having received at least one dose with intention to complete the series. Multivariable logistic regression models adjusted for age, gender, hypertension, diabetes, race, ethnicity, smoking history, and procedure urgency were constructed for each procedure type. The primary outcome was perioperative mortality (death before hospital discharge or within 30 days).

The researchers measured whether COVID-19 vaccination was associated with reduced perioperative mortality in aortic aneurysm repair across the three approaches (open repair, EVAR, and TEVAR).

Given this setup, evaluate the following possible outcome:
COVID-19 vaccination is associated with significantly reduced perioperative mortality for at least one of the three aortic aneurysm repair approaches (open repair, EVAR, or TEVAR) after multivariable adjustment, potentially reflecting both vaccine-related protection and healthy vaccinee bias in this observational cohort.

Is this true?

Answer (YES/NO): YES